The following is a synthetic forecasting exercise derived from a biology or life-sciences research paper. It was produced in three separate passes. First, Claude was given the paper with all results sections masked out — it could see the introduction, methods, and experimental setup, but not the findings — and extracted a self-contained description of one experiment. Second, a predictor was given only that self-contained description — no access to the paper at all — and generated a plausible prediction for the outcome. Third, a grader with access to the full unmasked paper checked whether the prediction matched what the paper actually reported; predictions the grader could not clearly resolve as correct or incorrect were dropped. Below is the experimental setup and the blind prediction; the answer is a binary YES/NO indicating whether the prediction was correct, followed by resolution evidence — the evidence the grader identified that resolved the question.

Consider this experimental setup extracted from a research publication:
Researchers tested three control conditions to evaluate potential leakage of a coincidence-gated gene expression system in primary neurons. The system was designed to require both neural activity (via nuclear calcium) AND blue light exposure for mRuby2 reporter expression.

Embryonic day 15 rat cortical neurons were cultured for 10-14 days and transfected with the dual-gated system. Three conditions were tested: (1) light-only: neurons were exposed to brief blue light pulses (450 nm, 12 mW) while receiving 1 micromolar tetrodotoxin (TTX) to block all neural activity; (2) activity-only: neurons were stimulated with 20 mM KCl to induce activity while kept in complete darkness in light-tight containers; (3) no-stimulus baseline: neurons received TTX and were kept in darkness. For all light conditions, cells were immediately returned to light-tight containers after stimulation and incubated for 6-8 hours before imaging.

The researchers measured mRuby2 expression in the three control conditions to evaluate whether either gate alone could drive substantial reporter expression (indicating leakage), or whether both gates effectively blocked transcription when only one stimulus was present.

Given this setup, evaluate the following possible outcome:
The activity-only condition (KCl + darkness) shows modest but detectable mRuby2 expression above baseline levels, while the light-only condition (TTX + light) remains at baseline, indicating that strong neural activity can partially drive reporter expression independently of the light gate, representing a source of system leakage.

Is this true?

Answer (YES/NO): NO